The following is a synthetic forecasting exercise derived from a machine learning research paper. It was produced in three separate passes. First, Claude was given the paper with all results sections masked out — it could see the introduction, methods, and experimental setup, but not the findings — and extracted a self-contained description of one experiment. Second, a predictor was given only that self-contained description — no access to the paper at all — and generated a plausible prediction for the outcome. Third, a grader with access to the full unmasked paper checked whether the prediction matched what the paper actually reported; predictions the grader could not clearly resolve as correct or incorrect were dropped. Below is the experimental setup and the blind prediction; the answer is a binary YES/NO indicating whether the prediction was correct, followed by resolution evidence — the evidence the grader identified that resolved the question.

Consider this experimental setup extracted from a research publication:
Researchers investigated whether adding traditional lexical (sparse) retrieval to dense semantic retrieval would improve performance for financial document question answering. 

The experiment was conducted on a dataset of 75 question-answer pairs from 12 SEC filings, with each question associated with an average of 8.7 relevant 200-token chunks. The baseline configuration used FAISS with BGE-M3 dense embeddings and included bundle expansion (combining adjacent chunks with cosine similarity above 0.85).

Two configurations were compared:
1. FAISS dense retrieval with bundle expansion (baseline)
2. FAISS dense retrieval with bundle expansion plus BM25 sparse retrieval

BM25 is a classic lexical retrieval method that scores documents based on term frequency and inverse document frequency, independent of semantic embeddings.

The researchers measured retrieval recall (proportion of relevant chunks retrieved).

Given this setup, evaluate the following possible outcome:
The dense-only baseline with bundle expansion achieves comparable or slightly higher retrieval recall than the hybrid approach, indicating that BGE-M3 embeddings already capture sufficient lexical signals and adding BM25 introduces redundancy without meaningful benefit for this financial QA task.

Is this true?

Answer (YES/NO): NO